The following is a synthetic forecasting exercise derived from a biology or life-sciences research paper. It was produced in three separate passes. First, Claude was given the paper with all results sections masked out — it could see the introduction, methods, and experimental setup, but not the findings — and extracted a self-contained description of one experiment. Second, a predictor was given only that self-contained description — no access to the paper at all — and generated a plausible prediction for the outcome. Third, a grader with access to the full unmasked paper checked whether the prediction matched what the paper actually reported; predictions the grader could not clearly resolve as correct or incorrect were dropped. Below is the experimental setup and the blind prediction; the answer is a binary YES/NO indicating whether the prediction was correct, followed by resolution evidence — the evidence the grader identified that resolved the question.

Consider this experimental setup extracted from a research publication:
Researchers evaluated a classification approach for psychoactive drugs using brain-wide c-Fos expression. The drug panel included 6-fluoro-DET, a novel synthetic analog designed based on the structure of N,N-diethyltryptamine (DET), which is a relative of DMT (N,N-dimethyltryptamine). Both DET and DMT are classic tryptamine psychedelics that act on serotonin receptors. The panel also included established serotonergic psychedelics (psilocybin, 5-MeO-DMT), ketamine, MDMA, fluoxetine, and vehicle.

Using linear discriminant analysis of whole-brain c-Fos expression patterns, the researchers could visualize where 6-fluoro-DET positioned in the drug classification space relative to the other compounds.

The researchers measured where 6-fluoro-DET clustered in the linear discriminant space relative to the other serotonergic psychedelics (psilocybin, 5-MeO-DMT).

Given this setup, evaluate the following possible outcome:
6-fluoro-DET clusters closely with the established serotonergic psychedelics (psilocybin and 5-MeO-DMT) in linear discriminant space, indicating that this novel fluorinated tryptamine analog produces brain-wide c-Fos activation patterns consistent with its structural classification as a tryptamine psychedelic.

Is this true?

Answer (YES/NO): NO